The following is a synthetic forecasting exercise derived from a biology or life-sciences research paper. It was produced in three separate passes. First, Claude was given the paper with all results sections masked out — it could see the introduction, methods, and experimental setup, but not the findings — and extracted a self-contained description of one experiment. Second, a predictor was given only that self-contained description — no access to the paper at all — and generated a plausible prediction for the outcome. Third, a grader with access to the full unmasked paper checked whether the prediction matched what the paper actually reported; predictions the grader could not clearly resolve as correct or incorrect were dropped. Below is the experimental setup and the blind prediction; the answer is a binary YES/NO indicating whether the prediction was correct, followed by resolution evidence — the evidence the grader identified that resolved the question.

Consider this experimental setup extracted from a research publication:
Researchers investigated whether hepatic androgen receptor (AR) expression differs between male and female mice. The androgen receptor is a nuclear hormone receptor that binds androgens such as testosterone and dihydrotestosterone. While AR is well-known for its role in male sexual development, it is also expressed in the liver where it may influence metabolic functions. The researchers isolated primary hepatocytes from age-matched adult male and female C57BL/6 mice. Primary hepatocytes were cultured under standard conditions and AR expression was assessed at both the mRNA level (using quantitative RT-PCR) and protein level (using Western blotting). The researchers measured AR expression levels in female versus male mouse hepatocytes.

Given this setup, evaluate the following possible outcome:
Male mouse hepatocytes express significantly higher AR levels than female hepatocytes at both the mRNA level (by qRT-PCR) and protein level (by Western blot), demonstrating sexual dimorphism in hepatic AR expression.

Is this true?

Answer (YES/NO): NO